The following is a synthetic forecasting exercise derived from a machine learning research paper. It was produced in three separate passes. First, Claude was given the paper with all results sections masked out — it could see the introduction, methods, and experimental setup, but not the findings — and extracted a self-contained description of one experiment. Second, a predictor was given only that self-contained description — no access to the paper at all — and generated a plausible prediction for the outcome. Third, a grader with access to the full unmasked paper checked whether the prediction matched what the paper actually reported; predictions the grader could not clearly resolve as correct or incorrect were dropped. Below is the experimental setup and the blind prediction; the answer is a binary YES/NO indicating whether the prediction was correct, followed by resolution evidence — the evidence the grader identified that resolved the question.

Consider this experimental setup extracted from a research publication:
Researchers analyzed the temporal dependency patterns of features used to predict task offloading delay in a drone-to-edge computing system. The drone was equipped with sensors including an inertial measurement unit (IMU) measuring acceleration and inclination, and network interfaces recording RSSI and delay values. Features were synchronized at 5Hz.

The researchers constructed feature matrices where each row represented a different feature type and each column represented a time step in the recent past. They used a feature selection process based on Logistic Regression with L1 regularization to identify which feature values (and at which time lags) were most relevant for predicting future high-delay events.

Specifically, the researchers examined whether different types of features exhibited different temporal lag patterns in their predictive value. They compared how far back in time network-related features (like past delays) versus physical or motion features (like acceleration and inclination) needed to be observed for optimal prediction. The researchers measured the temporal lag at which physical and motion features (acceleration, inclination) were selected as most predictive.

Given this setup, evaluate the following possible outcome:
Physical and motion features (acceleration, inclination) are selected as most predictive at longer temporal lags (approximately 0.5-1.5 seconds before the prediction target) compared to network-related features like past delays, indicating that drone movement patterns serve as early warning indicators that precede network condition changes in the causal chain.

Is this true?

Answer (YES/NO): YES